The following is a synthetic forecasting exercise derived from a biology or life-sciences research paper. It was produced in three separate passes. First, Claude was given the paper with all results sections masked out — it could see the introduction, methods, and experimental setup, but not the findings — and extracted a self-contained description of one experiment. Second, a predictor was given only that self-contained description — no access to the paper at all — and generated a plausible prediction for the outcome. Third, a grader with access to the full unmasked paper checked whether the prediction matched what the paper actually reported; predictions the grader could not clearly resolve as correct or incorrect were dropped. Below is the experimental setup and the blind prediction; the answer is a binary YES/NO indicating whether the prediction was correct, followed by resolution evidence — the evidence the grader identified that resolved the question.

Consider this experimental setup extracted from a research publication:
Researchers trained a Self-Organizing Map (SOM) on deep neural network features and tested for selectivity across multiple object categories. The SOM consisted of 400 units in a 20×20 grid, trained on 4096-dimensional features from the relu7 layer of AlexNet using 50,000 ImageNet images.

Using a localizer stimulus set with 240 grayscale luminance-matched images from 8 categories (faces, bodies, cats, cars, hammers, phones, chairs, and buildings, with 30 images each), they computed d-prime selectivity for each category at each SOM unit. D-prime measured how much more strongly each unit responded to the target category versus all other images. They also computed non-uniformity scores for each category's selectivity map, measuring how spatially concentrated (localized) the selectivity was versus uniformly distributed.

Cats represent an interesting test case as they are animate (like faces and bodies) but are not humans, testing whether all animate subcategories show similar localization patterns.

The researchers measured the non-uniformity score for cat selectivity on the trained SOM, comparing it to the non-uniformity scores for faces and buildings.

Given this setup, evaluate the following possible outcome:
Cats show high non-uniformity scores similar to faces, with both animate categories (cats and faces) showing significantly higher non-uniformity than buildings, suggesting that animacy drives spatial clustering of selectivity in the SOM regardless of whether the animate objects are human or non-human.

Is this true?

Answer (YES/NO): NO